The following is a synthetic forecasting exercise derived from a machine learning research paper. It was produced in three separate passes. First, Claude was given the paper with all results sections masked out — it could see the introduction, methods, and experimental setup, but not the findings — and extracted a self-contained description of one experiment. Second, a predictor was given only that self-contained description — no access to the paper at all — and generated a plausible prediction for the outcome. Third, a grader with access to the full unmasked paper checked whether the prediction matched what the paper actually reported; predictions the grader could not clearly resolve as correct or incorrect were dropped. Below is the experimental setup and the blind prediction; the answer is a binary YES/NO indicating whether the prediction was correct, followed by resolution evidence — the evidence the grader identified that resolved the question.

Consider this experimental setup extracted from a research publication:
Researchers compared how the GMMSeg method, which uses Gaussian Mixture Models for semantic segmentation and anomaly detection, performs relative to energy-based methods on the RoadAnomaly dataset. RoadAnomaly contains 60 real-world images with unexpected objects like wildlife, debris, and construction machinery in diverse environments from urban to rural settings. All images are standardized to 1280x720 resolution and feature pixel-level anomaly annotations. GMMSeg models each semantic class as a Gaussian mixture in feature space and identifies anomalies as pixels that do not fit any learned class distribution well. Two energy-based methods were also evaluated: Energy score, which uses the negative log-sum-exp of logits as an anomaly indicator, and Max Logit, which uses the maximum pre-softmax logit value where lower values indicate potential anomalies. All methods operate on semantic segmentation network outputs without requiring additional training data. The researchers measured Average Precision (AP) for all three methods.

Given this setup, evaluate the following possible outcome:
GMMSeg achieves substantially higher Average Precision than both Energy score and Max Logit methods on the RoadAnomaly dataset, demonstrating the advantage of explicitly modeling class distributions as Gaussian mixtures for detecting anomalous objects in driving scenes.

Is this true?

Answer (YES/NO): YES